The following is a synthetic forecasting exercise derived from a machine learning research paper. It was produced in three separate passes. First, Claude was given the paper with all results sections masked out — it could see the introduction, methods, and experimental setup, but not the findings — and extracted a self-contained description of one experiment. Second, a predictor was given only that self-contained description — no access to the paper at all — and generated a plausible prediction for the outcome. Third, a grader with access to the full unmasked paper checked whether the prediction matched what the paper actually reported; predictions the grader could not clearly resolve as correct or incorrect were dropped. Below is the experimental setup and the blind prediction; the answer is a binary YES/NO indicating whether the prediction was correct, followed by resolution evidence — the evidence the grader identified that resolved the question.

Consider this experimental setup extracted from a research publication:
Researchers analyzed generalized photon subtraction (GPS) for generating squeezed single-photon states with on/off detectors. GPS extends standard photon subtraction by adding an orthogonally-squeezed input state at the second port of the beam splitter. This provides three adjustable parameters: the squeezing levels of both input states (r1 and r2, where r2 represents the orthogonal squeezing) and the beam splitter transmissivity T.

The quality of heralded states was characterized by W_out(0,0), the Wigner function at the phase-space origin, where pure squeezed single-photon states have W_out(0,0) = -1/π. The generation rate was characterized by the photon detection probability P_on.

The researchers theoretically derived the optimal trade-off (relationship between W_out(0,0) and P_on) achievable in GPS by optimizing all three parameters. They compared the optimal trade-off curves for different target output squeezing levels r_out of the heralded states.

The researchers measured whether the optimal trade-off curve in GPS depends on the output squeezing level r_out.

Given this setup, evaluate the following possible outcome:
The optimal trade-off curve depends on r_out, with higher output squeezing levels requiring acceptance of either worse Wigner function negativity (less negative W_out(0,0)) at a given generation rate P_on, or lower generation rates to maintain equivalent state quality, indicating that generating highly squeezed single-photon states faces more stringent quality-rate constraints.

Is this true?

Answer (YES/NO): NO